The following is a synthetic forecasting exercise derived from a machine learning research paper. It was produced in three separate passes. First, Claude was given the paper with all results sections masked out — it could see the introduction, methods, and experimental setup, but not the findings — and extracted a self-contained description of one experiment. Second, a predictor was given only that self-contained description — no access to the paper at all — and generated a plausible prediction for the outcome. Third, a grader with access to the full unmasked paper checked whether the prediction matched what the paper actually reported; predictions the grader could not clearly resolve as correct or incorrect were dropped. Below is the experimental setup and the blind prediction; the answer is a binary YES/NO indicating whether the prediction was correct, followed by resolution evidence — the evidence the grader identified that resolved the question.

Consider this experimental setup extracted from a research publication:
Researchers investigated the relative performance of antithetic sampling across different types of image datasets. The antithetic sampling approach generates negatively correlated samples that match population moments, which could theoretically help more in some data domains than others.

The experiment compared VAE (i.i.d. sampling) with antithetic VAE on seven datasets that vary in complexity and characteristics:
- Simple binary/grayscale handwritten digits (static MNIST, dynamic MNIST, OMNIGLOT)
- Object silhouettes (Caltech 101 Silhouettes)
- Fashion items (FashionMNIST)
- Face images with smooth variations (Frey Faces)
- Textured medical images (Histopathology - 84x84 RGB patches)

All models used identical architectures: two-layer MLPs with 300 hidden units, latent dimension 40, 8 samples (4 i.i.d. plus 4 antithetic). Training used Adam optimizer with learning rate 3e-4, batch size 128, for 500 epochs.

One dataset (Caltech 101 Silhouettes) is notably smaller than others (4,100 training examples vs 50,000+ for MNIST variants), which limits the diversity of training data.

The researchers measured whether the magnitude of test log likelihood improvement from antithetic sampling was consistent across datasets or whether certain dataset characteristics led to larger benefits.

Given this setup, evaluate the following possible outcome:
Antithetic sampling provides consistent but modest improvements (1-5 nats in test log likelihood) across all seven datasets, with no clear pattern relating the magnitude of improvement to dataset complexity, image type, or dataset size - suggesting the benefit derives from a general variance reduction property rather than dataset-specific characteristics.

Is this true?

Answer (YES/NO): NO